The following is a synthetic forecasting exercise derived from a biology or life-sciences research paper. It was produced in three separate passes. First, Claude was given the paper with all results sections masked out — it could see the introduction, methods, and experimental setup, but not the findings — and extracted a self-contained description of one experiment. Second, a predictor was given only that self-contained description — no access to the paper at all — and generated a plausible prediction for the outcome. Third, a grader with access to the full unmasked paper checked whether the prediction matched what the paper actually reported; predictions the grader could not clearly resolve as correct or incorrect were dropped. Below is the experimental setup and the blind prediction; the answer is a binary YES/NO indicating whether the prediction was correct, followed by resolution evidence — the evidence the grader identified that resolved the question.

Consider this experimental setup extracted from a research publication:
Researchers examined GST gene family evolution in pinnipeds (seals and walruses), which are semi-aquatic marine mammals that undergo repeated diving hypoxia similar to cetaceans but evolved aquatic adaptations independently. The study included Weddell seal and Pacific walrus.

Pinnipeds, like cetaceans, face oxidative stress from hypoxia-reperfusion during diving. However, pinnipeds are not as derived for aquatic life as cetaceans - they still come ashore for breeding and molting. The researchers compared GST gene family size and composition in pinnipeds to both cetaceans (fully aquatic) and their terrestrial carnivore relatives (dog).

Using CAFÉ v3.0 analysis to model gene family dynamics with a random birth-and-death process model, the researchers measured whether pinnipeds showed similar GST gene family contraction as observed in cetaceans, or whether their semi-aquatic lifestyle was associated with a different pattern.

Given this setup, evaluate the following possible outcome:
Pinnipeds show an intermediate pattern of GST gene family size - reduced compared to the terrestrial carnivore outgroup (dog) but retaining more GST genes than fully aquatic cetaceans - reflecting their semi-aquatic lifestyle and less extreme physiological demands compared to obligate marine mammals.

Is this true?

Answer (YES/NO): NO